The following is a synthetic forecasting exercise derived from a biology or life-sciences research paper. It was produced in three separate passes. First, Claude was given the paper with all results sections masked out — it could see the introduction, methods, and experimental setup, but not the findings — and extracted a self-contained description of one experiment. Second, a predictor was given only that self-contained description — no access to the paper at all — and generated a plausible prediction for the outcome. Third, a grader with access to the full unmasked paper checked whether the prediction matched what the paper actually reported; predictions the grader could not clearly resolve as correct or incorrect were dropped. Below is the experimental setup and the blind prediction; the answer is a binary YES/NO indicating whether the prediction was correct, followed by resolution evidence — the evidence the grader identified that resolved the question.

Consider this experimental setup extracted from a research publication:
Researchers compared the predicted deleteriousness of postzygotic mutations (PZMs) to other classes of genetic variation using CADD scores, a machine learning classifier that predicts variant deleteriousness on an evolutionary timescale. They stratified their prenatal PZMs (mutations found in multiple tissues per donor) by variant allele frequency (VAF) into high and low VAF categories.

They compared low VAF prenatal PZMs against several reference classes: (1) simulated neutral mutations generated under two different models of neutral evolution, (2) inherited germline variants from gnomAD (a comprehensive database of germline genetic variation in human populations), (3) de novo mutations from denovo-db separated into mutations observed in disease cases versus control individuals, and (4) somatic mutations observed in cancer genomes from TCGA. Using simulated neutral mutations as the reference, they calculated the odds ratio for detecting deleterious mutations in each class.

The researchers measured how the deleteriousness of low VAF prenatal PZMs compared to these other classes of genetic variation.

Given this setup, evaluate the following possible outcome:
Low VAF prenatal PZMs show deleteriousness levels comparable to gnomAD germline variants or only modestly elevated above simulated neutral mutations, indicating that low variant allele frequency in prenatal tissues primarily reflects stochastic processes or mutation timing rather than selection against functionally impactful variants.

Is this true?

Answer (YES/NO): NO